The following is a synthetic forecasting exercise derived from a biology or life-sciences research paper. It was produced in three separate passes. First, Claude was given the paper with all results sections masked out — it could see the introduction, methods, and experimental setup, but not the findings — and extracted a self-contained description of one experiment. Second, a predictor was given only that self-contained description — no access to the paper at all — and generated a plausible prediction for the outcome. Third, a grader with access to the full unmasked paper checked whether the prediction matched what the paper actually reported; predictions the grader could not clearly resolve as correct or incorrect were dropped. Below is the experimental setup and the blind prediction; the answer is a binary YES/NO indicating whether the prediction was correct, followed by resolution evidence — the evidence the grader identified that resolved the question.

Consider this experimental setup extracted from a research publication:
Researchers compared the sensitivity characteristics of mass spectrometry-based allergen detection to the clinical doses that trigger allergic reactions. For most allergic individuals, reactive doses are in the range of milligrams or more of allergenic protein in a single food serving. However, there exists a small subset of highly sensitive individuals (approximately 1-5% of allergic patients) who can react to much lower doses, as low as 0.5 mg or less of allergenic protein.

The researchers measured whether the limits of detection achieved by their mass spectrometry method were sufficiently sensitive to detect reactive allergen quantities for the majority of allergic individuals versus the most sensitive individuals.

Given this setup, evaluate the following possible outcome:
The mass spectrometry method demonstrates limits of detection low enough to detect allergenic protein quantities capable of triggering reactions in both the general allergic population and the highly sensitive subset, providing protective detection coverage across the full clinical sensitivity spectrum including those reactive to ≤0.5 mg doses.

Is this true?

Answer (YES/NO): NO